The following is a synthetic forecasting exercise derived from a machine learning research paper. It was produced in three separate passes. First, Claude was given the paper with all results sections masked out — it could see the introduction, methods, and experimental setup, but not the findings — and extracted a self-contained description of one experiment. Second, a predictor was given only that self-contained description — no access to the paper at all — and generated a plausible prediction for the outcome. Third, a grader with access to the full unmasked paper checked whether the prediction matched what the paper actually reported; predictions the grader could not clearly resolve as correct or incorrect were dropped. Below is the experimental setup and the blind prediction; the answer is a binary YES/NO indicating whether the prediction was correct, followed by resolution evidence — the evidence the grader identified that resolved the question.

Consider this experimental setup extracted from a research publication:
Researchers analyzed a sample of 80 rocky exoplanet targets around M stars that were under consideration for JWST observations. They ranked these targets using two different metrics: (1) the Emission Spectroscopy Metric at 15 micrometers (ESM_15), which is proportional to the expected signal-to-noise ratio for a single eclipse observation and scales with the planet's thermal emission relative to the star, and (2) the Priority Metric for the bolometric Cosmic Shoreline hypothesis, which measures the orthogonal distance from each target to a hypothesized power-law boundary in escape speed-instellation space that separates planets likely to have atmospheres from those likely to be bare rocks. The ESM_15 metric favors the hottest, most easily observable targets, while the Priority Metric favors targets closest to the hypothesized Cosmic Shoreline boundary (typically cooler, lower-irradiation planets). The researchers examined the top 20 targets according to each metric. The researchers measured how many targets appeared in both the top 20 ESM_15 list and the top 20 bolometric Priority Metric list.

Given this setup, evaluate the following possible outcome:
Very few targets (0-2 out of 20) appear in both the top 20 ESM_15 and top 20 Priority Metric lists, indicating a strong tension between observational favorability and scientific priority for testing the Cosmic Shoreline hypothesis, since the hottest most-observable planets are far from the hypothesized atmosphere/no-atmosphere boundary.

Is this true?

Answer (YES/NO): YES